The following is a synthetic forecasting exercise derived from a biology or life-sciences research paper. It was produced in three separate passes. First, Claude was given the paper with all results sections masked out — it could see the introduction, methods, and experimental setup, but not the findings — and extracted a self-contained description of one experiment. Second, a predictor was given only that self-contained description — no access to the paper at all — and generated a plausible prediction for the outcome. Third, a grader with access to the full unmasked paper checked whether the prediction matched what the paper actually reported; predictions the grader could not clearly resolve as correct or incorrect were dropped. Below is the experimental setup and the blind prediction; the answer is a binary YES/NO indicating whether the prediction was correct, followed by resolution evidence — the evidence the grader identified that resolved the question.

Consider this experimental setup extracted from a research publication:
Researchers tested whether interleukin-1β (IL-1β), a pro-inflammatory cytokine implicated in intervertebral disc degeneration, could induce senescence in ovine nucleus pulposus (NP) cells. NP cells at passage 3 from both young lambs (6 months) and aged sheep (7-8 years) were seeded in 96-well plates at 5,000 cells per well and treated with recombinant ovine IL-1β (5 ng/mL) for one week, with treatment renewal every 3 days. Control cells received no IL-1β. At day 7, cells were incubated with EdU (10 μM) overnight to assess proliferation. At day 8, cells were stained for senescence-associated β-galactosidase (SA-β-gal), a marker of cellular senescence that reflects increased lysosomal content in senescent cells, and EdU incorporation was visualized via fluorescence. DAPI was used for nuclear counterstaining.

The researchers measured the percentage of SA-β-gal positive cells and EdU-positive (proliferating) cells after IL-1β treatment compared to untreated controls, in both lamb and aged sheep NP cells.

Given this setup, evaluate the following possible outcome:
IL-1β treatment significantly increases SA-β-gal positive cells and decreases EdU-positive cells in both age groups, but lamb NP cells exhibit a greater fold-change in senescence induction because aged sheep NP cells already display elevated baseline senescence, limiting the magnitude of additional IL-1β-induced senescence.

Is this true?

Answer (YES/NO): NO